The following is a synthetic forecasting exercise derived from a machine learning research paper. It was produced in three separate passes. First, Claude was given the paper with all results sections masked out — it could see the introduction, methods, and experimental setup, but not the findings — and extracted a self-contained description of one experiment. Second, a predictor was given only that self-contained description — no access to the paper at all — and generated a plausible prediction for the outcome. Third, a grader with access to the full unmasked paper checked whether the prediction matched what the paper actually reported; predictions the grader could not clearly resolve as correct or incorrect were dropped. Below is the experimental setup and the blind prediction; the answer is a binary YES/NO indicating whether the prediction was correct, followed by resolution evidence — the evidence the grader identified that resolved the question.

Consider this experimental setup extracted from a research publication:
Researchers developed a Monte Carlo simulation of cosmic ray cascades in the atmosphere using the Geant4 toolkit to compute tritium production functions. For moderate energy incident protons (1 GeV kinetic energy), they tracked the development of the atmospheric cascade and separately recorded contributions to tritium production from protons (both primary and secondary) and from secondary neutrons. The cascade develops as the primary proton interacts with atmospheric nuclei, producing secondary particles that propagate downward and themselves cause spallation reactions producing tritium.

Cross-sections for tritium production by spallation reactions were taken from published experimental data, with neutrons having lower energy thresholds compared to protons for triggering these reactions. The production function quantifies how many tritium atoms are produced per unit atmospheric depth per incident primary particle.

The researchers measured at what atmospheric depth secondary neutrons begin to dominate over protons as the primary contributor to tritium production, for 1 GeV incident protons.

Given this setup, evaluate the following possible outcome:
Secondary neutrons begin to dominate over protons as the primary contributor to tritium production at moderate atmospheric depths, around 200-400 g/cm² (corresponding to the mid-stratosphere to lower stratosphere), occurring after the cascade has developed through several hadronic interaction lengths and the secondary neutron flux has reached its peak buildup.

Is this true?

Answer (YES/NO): NO